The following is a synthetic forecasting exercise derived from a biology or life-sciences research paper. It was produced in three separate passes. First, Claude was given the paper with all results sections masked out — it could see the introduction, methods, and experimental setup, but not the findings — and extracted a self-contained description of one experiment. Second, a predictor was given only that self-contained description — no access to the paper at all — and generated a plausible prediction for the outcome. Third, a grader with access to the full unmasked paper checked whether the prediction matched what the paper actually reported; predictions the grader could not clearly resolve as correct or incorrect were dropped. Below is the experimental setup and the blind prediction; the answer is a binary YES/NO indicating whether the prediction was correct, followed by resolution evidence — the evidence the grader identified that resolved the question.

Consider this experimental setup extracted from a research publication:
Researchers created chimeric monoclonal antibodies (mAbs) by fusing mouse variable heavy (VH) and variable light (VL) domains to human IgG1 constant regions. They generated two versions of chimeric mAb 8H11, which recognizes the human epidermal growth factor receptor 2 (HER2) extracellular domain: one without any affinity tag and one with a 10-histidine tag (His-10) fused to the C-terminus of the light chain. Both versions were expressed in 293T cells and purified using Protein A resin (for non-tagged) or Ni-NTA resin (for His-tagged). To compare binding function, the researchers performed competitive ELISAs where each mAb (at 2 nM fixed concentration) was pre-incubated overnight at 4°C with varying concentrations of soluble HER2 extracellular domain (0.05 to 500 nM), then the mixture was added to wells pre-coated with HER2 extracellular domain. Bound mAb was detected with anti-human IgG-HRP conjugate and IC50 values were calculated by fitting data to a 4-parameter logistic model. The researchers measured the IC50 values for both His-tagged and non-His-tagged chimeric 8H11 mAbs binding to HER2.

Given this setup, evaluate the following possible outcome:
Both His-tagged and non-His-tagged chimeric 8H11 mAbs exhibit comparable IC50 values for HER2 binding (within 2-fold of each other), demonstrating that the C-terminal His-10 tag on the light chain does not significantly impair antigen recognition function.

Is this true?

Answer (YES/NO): YES